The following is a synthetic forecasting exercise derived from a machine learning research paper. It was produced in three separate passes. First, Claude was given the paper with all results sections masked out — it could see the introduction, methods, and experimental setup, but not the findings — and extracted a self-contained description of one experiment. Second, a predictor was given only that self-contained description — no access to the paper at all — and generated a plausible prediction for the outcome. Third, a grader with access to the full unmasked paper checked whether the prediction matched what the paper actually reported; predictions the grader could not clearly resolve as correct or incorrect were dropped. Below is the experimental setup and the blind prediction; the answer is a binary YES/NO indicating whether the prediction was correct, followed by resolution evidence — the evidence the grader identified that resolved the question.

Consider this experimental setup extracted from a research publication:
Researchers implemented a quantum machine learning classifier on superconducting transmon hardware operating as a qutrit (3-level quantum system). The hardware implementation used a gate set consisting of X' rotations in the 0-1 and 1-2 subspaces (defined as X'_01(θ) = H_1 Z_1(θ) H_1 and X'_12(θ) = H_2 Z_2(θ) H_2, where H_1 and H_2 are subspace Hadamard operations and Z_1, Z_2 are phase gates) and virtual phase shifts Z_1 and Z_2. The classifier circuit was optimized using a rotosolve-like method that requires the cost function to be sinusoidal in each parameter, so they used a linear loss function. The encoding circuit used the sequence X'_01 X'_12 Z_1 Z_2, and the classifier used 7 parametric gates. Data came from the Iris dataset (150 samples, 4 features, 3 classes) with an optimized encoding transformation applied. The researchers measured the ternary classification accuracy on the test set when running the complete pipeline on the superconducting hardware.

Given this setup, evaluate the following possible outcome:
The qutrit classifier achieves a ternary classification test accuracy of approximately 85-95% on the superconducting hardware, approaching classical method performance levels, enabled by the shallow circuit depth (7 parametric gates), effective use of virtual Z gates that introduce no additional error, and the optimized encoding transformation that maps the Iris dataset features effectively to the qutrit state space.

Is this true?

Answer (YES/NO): YES